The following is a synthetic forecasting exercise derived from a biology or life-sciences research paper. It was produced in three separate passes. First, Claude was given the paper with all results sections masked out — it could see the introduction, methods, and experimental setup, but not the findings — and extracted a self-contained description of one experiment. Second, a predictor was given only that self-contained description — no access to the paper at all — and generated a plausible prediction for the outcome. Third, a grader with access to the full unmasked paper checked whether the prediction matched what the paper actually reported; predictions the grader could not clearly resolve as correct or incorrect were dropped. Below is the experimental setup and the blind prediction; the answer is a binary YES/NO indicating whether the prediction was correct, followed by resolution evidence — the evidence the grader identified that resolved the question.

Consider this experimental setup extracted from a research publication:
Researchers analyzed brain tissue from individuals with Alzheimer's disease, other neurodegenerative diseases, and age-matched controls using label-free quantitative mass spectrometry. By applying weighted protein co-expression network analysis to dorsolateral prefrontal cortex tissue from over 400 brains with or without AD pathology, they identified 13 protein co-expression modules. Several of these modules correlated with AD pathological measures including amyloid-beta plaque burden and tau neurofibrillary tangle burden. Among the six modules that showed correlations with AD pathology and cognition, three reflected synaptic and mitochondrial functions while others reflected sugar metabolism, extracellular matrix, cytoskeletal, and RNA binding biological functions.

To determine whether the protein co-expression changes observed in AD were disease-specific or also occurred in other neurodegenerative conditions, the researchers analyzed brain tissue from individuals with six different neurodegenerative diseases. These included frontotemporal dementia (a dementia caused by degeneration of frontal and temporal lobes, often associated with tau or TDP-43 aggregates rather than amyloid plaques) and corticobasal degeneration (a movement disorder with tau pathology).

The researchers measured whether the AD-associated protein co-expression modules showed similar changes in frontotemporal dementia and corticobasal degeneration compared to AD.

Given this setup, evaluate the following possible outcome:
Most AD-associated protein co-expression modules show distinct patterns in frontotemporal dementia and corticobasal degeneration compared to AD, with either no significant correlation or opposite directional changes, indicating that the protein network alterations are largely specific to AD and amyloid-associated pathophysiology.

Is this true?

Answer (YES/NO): NO